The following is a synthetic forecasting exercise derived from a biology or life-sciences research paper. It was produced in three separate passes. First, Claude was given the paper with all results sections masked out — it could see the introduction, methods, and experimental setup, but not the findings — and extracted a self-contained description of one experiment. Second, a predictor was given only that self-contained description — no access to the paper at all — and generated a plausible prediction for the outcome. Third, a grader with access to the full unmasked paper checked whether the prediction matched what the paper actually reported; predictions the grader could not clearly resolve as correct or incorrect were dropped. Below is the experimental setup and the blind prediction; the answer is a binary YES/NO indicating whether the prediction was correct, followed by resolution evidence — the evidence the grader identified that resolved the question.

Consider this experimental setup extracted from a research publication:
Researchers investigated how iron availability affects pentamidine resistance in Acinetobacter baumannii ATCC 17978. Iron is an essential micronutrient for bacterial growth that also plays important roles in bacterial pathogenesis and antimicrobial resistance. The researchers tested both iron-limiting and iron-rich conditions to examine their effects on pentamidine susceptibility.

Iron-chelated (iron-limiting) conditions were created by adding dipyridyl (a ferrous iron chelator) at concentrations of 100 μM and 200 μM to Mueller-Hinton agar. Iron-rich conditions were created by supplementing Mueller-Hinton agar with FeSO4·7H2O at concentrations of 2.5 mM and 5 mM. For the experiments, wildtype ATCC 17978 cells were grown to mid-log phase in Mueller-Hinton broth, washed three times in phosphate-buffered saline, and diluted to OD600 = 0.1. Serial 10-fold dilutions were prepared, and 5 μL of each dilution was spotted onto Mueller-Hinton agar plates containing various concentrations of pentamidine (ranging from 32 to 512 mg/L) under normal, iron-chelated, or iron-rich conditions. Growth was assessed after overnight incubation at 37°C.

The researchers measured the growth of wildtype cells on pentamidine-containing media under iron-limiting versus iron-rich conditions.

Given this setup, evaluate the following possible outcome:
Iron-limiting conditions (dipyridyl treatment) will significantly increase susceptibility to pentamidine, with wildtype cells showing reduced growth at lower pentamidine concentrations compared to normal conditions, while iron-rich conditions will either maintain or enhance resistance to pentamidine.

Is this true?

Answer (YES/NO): YES